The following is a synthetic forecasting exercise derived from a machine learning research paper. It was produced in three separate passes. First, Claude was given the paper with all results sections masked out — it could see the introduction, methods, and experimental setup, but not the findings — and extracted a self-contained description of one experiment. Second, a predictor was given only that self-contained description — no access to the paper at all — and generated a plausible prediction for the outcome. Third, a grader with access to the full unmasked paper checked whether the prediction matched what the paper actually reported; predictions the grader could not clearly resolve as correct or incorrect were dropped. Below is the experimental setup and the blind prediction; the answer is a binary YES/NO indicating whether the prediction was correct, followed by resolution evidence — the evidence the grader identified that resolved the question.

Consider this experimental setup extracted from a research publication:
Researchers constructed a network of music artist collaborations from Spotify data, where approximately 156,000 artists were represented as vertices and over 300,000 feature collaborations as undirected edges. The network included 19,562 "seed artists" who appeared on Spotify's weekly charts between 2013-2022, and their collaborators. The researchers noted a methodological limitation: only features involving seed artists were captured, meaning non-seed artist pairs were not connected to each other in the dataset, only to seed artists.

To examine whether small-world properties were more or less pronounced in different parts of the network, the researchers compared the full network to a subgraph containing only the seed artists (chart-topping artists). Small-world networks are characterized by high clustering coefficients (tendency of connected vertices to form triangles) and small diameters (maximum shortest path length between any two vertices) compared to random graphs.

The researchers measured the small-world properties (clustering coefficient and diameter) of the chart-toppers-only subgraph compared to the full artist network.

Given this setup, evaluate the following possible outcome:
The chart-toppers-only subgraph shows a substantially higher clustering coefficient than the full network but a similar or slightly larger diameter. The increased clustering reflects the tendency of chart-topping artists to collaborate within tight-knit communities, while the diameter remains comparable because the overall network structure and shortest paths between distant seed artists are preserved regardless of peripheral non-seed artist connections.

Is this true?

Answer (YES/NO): NO